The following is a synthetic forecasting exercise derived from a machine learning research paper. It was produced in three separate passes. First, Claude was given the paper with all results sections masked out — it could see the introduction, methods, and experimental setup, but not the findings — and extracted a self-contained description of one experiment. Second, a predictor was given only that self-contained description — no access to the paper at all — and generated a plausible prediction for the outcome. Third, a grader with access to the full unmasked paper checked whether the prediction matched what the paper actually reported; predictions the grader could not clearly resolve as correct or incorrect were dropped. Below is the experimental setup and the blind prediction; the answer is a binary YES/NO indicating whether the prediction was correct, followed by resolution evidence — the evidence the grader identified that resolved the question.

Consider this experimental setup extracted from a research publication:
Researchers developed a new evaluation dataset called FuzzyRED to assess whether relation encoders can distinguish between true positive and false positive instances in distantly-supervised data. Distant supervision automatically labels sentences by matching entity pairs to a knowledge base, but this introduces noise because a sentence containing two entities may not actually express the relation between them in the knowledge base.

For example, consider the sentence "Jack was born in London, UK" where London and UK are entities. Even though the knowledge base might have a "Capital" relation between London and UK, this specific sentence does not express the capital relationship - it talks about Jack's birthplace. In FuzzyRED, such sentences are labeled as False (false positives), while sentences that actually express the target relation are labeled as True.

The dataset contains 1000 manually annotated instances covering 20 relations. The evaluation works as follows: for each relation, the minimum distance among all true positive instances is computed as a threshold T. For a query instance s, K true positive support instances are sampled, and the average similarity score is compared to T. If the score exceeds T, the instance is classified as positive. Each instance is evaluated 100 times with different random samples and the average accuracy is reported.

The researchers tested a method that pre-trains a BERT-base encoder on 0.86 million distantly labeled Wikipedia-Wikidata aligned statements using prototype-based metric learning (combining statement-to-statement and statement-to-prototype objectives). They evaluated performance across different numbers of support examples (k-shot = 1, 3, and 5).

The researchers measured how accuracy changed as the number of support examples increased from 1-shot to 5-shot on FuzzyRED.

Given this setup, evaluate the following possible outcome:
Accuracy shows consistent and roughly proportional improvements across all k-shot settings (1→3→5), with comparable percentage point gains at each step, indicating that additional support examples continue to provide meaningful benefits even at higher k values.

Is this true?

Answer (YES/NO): NO